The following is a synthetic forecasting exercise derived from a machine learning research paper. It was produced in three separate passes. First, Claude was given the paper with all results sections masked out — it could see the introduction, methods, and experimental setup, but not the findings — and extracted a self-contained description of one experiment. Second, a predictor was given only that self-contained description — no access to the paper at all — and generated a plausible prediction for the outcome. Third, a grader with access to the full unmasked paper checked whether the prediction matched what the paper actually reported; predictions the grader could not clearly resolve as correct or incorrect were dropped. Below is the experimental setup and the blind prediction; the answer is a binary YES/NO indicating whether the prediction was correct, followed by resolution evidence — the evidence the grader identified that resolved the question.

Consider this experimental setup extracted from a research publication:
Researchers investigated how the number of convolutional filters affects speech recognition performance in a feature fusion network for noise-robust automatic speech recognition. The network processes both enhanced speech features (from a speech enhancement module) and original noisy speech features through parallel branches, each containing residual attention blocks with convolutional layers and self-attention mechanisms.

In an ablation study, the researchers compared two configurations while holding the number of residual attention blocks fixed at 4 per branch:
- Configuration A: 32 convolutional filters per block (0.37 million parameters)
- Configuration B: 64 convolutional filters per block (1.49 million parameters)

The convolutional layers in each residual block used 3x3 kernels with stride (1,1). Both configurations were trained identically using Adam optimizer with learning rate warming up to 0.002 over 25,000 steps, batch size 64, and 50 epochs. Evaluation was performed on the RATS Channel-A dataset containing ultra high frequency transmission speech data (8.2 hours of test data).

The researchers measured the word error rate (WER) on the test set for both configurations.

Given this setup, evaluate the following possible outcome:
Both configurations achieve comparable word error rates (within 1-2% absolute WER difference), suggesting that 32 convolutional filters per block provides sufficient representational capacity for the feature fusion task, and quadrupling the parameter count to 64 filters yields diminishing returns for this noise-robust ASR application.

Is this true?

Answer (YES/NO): NO